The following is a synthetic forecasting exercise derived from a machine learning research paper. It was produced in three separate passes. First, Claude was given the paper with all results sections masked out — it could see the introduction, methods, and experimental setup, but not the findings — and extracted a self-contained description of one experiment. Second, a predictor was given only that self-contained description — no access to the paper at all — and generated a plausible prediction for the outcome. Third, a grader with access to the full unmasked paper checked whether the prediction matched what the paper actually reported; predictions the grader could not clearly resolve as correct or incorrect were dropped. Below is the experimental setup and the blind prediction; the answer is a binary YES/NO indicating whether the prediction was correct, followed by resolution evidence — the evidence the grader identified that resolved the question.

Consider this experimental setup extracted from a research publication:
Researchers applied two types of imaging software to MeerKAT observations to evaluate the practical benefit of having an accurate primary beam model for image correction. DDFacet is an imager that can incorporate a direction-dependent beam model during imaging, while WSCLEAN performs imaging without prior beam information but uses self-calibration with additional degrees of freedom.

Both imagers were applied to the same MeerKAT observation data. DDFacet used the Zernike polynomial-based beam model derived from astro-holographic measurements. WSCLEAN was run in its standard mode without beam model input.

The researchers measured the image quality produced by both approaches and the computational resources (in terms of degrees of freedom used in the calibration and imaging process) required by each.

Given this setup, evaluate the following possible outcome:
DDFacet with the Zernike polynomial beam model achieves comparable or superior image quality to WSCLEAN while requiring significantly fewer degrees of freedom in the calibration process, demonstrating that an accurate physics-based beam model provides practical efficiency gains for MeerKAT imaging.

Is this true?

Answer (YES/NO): YES